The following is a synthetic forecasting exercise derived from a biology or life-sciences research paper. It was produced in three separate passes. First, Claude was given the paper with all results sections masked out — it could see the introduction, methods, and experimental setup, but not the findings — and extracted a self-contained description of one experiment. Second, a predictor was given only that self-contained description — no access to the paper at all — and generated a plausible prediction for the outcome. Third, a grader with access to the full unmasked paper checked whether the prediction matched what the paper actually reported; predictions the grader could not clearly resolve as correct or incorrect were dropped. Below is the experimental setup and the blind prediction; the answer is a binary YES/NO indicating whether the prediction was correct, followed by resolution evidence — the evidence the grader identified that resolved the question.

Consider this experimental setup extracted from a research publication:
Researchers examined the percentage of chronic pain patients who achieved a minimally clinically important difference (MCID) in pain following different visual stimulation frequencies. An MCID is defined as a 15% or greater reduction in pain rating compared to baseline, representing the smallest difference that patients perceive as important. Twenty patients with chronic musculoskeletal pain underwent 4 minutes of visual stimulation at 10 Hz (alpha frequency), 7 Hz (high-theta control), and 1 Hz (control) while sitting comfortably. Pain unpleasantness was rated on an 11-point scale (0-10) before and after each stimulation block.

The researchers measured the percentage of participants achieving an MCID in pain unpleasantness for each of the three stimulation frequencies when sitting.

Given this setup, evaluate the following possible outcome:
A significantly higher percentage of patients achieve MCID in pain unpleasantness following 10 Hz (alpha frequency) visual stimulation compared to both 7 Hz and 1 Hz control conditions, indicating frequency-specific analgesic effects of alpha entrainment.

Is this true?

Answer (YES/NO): NO